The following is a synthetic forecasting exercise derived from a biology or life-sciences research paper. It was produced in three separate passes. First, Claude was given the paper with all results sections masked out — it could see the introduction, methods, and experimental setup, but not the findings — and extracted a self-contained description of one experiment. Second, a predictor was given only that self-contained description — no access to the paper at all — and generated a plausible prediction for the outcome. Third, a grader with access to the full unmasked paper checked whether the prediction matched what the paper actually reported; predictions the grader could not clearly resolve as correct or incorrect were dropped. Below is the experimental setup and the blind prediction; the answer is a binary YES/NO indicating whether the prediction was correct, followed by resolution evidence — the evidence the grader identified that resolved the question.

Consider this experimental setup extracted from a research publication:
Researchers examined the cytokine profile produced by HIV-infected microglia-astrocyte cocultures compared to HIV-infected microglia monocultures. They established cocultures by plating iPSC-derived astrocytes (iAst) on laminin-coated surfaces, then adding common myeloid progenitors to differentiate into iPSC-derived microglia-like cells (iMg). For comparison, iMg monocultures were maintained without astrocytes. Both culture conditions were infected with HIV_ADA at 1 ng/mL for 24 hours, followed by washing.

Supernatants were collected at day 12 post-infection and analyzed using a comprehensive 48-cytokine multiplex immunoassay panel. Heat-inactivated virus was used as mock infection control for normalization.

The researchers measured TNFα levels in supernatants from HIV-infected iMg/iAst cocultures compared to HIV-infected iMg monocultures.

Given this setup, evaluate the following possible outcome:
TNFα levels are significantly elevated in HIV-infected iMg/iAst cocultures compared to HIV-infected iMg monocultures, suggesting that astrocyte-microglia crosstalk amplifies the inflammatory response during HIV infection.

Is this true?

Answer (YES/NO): YES